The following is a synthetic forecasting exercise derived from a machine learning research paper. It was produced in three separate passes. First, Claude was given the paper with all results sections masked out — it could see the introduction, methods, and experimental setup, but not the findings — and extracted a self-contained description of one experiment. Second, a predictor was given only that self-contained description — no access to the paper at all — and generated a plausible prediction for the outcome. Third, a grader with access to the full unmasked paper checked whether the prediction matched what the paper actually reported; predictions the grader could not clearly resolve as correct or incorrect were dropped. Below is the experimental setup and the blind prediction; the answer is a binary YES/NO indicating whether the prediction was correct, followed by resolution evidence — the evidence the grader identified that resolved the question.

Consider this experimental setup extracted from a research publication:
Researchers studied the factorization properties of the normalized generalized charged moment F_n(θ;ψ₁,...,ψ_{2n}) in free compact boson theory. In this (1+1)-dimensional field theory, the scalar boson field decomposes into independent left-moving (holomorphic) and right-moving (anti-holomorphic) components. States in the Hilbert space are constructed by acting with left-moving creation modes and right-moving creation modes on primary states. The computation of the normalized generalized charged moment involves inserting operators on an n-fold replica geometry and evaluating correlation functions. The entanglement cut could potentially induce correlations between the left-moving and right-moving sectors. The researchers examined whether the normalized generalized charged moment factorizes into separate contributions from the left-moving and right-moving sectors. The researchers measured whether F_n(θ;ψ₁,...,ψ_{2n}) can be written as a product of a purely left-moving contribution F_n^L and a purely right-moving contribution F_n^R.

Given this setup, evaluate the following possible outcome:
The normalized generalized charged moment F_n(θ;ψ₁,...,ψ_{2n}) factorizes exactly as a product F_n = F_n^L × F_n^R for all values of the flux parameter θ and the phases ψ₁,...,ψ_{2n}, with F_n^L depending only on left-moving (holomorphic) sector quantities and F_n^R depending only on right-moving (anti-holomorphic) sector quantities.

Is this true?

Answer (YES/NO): YES